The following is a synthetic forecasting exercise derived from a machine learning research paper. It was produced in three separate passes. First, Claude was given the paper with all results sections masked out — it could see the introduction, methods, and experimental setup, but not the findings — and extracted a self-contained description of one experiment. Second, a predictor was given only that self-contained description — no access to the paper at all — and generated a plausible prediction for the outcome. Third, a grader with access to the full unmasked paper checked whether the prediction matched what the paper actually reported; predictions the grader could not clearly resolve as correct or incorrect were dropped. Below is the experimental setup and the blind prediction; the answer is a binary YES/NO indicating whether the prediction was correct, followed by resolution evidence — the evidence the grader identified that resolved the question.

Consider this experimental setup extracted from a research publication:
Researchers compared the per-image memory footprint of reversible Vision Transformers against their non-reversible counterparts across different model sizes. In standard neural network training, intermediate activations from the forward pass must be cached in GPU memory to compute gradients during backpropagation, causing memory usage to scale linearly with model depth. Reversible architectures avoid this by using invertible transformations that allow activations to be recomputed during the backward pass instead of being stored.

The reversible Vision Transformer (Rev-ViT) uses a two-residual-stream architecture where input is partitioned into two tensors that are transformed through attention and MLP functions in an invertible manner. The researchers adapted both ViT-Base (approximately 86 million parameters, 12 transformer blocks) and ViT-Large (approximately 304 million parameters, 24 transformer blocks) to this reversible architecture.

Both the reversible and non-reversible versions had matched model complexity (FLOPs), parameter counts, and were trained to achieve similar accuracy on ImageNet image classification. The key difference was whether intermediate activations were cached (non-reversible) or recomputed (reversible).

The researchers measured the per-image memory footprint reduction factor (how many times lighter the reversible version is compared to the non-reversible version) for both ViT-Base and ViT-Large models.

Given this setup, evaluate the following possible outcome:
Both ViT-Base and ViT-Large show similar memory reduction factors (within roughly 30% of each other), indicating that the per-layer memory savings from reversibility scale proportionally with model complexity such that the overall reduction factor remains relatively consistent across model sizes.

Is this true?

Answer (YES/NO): NO